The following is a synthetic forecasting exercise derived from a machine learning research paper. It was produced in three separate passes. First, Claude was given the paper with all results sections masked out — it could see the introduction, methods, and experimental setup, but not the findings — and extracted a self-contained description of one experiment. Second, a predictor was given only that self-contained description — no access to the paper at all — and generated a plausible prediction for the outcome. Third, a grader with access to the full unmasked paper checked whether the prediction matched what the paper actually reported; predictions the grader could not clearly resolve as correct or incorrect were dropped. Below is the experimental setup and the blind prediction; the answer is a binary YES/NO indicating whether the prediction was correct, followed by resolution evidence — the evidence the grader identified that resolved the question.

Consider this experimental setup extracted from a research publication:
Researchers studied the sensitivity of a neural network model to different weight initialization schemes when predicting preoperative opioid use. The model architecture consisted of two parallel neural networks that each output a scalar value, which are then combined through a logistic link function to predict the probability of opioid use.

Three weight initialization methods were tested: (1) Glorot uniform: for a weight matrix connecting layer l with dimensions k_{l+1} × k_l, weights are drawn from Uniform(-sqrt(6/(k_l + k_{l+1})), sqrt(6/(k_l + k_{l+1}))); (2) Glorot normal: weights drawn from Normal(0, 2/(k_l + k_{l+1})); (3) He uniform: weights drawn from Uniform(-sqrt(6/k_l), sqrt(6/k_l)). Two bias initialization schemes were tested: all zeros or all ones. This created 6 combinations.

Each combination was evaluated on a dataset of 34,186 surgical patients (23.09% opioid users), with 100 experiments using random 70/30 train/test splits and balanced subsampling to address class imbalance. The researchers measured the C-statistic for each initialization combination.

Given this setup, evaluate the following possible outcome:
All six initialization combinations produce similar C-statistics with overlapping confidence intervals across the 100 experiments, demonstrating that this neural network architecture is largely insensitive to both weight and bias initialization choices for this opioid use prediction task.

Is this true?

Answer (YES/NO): YES